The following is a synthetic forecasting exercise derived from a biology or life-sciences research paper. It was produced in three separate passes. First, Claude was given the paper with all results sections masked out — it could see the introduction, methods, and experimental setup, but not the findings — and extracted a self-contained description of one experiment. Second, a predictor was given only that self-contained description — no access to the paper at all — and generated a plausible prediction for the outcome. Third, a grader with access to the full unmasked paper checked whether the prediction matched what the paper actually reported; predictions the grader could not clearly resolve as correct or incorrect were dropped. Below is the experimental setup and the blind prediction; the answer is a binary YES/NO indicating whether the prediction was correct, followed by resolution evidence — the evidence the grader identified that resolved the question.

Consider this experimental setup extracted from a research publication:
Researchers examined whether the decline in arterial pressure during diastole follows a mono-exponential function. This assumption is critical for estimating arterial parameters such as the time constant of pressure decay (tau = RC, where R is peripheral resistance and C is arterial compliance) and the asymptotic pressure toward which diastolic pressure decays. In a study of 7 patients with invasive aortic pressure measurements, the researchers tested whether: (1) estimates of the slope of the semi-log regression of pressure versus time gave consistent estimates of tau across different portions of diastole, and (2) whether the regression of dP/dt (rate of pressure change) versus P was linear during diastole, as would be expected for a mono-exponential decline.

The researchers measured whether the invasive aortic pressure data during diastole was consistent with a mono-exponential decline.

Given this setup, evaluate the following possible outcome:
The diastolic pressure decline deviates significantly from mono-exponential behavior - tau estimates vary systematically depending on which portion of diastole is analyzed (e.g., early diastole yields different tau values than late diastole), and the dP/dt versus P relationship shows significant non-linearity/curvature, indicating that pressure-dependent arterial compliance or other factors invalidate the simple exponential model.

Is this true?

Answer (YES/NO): YES